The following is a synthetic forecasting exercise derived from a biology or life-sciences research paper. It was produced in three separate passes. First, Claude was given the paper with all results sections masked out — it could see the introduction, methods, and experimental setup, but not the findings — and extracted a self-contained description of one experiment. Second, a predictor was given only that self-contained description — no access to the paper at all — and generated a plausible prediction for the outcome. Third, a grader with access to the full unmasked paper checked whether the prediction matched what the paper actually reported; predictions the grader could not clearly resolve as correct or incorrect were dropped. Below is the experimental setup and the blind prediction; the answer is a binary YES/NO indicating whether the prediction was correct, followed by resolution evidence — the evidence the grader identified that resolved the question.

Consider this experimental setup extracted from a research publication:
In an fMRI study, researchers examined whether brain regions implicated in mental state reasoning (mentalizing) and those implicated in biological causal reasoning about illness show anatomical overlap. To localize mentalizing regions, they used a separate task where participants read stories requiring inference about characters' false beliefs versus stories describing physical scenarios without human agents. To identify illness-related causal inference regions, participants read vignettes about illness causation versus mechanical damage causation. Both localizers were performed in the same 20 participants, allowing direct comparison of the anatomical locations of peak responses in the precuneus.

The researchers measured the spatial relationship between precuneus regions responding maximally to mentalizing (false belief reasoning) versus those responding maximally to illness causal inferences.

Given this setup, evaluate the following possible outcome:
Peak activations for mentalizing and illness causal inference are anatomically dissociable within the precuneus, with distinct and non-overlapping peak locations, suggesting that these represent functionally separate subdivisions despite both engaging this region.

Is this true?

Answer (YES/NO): YES